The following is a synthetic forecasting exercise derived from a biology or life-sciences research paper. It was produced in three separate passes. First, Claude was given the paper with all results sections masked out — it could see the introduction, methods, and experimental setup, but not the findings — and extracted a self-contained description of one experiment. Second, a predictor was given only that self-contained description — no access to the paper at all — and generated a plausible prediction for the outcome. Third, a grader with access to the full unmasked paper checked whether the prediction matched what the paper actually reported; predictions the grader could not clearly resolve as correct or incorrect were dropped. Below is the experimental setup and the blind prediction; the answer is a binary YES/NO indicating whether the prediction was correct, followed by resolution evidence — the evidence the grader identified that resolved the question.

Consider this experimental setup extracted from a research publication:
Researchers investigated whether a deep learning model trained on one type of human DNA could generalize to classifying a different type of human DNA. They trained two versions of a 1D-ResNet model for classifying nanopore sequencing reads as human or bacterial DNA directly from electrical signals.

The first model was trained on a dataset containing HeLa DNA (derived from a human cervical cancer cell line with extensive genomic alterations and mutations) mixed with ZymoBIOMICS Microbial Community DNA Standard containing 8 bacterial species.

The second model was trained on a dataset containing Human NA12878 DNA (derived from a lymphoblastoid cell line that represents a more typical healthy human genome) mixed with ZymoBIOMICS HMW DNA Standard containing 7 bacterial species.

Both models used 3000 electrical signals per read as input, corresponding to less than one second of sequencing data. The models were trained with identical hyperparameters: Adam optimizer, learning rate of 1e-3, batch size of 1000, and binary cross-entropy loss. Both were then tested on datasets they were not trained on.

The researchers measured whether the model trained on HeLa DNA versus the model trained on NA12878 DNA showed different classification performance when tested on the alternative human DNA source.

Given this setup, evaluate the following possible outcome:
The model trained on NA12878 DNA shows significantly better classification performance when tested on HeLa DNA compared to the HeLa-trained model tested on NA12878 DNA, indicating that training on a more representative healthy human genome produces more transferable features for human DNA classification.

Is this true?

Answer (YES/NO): NO